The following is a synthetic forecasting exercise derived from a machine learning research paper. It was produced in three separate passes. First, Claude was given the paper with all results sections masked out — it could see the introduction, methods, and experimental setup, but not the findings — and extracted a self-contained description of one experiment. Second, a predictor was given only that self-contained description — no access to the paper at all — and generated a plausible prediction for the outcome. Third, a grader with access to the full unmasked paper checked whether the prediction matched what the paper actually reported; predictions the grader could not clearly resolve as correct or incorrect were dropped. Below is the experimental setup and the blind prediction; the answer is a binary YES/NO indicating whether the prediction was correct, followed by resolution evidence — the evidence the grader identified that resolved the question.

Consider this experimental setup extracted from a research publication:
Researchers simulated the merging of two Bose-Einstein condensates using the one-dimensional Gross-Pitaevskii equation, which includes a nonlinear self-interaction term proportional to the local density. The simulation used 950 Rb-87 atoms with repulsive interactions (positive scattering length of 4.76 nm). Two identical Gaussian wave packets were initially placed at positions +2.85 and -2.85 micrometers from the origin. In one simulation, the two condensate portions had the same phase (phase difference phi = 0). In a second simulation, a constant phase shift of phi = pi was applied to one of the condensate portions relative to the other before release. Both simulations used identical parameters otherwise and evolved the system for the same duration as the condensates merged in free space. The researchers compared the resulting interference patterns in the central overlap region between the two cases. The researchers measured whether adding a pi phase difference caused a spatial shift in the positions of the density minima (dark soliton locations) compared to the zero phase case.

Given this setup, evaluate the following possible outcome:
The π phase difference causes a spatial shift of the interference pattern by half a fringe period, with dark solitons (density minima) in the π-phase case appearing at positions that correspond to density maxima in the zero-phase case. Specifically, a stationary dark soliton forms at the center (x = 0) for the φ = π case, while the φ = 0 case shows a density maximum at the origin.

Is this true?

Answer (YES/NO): YES